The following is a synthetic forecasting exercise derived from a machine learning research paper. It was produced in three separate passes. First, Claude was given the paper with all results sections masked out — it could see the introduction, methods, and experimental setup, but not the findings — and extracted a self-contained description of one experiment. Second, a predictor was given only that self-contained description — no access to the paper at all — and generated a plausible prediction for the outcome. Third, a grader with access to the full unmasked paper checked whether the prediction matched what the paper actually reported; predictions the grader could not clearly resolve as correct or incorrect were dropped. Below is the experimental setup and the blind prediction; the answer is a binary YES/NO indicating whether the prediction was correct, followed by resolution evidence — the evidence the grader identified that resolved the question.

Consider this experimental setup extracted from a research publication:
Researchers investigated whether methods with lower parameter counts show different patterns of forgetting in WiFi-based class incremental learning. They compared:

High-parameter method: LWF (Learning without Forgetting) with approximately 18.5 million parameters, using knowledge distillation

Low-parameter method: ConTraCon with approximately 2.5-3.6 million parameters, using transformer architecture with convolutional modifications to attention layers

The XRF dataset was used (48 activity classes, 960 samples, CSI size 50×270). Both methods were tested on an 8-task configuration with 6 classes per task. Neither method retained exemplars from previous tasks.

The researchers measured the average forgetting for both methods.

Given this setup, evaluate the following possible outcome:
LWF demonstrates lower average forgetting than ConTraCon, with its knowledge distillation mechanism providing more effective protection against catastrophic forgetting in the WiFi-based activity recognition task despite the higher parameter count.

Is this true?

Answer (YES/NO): NO